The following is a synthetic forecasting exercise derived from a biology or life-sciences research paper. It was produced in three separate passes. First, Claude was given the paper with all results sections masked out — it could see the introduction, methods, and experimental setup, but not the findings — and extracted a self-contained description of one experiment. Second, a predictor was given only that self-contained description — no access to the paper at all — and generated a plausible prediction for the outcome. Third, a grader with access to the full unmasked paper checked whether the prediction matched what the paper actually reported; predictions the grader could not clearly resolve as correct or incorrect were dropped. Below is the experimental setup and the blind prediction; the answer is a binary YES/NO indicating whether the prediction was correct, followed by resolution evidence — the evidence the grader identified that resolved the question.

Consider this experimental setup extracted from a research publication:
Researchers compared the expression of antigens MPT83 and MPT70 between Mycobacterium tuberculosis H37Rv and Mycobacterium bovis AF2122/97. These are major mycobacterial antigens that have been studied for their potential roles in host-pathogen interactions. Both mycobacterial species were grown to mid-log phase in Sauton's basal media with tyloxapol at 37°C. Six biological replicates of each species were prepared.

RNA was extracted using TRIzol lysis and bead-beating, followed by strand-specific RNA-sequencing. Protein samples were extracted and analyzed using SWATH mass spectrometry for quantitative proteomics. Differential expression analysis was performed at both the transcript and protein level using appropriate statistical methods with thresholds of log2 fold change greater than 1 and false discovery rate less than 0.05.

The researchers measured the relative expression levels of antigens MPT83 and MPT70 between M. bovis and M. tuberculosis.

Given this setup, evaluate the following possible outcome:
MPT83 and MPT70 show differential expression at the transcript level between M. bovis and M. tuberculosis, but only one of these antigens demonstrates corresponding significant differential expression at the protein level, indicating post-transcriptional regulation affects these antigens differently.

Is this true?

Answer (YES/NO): NO